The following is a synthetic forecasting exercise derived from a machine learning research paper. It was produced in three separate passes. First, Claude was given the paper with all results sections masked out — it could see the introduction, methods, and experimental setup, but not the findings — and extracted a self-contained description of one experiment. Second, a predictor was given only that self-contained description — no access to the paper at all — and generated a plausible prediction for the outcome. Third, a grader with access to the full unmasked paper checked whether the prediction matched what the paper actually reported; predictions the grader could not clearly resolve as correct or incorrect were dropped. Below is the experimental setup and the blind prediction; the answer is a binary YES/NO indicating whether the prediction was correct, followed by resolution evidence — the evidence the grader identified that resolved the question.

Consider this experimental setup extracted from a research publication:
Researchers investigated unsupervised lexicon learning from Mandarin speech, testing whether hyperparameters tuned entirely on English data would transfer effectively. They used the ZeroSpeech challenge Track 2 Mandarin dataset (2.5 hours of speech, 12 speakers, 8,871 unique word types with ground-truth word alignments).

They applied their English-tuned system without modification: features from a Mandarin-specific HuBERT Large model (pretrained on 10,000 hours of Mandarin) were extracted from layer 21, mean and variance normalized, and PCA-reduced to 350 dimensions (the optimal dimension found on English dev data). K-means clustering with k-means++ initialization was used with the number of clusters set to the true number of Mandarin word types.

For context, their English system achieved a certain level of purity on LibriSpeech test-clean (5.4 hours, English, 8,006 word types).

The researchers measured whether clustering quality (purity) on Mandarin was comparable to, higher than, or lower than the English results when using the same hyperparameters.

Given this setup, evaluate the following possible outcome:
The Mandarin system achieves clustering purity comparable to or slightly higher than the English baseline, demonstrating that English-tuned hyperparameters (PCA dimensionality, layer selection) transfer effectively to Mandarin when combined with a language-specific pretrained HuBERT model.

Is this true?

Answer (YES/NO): NO